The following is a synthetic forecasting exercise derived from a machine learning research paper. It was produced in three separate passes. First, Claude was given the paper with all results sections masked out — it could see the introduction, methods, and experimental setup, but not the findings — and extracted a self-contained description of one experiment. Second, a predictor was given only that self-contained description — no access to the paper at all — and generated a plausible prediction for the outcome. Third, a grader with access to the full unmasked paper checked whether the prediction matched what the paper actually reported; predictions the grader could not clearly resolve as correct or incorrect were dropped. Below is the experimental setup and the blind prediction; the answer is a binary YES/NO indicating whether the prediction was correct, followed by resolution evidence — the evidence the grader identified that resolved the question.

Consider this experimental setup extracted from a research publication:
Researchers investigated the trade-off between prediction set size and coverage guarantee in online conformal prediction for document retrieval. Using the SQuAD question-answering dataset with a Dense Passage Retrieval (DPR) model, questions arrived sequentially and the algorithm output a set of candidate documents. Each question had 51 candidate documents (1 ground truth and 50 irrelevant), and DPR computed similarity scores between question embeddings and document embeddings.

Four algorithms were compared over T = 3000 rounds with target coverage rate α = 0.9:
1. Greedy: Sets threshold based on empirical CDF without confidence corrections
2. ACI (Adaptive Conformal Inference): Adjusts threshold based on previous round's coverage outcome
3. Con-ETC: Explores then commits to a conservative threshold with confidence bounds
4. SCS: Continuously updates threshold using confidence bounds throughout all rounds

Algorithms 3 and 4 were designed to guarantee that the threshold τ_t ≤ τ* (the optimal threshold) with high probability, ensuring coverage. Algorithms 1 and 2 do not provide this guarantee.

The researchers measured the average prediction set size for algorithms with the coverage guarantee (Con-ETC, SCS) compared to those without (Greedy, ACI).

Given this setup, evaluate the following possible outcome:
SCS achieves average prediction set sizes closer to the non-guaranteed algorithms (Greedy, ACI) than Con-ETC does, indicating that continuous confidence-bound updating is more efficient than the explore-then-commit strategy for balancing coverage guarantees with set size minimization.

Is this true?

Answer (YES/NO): YES